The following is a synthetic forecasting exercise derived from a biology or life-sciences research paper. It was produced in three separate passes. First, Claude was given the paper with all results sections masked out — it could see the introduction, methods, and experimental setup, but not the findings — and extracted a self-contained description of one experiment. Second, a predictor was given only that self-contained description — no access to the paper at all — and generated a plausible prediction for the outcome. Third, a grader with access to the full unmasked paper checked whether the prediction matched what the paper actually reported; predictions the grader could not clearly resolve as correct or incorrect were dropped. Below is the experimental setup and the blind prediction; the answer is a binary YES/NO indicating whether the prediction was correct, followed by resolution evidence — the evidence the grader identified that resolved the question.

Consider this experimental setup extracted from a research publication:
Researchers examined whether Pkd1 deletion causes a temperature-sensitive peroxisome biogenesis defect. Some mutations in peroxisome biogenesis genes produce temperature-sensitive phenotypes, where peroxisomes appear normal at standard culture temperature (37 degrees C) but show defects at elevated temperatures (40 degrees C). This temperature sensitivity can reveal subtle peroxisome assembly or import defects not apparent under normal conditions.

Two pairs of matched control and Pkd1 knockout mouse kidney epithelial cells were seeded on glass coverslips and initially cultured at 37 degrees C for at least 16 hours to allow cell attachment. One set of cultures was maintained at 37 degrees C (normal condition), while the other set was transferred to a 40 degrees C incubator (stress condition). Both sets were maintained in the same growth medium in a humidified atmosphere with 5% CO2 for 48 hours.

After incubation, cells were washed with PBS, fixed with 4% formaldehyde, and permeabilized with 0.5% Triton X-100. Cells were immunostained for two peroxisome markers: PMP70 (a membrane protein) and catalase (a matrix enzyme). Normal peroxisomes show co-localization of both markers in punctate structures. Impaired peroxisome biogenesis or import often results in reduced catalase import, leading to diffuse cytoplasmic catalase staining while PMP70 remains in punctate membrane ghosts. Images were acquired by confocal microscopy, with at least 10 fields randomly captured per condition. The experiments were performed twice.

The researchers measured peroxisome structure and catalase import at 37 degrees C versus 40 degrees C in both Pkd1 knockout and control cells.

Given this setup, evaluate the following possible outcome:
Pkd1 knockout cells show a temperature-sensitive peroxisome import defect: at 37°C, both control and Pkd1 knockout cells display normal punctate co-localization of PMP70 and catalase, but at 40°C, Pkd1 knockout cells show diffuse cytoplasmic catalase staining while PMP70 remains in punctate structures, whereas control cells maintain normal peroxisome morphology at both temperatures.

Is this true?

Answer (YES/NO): NO